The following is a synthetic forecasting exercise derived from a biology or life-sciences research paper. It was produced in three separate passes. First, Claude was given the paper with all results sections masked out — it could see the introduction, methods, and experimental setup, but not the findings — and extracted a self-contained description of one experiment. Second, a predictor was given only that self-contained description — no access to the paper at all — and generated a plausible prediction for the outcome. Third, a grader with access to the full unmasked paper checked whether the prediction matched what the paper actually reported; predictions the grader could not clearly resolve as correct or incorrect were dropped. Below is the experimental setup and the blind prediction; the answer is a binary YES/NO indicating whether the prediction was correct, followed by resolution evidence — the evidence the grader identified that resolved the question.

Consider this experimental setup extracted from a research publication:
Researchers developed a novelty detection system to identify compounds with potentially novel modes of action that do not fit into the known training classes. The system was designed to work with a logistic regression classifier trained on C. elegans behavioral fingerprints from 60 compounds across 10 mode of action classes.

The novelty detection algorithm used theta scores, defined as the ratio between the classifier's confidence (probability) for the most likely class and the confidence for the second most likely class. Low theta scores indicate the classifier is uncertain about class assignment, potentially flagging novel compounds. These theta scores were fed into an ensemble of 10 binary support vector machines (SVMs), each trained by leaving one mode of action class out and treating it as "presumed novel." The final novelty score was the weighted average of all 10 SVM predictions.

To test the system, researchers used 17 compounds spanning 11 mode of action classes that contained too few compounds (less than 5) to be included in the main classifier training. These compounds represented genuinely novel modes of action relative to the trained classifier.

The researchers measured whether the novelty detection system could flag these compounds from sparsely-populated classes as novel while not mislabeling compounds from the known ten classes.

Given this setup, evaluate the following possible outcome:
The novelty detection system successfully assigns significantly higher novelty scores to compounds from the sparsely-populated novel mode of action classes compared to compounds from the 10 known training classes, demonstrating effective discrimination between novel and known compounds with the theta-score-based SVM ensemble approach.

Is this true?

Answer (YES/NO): YES